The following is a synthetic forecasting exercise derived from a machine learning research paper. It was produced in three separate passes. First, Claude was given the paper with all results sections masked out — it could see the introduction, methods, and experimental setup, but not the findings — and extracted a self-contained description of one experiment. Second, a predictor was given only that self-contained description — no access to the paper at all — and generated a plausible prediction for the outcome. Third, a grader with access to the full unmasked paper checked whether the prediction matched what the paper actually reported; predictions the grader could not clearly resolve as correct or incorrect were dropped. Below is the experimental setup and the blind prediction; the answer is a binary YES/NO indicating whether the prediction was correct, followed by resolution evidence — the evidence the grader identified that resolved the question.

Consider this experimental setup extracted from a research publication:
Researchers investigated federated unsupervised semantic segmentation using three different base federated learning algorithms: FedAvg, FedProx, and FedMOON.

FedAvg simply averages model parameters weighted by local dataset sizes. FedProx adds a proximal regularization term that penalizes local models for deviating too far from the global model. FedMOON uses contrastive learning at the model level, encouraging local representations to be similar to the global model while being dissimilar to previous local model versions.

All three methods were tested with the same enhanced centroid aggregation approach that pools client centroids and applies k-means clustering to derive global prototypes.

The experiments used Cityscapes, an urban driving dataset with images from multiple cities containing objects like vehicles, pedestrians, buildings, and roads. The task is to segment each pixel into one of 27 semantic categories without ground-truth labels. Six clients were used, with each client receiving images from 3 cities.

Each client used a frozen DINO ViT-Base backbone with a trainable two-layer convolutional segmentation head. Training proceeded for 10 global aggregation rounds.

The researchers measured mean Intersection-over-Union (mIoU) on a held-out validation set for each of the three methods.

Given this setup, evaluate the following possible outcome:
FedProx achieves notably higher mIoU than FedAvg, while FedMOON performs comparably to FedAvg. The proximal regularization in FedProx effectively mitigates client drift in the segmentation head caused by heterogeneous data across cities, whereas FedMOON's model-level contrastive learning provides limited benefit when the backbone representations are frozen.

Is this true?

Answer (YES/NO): NO